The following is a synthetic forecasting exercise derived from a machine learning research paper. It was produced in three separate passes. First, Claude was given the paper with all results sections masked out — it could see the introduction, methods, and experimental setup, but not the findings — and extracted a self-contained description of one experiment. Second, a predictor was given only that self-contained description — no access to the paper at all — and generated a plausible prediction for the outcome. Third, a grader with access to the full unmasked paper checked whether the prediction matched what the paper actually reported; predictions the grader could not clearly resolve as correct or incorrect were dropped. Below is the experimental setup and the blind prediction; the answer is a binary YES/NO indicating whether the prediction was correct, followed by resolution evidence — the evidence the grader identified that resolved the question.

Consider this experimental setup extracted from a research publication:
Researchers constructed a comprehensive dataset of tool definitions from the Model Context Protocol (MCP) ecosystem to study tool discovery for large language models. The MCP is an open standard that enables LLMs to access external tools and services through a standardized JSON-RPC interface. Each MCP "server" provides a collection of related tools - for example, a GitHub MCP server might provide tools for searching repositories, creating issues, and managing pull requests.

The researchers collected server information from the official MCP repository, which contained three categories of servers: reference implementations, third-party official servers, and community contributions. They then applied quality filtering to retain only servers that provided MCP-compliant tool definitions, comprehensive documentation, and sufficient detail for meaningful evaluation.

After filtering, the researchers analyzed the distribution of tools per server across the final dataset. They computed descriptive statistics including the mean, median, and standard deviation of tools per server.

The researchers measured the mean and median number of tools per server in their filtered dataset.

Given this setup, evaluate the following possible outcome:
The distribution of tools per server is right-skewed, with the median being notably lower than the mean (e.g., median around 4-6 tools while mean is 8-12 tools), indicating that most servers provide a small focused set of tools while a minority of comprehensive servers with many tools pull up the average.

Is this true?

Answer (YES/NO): YES